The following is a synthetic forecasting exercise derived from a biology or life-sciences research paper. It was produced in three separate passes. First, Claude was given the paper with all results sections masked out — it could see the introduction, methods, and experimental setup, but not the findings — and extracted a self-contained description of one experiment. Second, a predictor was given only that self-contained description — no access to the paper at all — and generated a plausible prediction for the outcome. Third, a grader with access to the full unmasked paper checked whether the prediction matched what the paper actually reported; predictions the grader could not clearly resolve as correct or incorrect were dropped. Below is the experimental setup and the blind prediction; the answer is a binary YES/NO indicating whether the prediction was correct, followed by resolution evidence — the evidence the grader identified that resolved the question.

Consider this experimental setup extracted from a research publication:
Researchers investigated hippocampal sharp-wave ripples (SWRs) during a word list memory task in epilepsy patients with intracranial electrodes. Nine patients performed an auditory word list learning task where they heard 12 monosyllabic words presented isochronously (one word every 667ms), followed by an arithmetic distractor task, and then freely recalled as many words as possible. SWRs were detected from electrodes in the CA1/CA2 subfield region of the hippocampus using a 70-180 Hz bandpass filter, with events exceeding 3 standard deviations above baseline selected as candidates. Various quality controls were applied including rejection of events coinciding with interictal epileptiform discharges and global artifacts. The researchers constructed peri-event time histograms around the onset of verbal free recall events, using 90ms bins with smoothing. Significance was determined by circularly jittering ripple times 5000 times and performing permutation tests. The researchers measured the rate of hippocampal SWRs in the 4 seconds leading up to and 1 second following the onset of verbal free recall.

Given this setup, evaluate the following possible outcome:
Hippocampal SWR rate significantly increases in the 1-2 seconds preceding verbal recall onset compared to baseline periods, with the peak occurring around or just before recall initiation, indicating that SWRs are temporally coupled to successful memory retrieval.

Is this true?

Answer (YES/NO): YES